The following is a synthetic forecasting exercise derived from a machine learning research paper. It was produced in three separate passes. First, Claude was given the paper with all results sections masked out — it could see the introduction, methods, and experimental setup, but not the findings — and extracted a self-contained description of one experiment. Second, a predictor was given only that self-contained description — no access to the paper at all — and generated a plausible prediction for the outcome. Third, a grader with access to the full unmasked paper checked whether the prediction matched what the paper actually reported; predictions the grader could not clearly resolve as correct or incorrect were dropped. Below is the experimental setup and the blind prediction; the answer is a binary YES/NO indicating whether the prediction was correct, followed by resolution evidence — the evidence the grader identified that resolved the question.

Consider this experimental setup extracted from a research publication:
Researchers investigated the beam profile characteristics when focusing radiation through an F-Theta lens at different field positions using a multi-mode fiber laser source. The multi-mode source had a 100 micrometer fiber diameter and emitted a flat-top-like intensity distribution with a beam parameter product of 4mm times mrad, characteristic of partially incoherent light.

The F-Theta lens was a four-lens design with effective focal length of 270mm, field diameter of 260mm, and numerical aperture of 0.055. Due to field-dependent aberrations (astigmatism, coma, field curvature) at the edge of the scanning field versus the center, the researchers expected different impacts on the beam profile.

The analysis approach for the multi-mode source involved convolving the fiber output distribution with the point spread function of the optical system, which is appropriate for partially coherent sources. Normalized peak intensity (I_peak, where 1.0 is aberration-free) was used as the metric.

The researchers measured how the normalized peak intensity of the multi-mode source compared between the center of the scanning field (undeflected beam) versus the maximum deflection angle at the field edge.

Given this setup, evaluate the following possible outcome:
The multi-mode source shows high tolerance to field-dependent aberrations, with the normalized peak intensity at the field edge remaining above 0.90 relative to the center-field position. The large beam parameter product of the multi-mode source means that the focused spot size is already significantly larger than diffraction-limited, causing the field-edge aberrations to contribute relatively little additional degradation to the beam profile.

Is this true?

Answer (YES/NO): YES